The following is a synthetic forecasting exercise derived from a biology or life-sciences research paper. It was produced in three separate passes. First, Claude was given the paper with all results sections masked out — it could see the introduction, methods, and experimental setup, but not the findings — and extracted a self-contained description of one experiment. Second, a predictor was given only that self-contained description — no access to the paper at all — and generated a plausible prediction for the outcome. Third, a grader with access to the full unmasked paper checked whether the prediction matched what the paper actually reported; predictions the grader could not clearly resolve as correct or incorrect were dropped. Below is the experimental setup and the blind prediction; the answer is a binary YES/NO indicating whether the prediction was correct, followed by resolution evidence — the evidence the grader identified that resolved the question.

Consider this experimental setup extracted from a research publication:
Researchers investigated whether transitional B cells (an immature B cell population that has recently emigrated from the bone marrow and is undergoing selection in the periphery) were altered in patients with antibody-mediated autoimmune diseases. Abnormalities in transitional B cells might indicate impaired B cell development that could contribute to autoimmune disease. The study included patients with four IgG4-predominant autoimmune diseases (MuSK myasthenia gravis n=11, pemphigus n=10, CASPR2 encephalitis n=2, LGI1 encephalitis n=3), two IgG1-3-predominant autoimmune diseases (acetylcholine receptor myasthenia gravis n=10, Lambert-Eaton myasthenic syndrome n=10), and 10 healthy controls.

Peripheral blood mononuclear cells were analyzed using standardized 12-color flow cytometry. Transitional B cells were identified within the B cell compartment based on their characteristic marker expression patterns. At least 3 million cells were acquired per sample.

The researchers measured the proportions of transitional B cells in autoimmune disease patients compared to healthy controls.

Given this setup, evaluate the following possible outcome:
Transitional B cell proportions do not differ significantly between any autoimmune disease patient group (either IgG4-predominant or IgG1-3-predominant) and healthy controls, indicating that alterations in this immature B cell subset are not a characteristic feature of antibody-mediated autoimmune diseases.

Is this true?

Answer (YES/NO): NO